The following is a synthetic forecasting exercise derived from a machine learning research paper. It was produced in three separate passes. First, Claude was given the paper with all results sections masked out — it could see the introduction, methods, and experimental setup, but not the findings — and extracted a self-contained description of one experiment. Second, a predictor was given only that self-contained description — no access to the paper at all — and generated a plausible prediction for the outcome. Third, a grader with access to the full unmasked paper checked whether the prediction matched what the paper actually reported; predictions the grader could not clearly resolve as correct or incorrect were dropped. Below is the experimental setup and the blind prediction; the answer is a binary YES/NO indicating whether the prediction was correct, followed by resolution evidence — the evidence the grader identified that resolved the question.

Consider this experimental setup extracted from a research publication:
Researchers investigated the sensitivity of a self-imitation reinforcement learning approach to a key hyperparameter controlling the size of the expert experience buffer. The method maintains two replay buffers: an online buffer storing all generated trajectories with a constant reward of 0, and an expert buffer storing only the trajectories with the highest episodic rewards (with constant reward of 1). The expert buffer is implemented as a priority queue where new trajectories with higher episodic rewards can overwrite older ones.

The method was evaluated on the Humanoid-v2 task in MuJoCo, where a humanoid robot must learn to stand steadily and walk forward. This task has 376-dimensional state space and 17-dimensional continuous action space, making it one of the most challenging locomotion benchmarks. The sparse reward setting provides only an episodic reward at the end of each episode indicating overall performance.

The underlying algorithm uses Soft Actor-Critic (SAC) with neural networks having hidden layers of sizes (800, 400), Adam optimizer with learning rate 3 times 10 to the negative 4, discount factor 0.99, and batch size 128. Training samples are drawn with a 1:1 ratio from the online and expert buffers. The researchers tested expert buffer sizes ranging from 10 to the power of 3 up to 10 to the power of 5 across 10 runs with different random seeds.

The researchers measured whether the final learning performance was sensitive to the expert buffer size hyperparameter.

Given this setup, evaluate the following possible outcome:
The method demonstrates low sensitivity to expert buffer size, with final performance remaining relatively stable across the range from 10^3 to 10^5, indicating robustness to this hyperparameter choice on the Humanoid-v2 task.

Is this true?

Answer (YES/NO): NO